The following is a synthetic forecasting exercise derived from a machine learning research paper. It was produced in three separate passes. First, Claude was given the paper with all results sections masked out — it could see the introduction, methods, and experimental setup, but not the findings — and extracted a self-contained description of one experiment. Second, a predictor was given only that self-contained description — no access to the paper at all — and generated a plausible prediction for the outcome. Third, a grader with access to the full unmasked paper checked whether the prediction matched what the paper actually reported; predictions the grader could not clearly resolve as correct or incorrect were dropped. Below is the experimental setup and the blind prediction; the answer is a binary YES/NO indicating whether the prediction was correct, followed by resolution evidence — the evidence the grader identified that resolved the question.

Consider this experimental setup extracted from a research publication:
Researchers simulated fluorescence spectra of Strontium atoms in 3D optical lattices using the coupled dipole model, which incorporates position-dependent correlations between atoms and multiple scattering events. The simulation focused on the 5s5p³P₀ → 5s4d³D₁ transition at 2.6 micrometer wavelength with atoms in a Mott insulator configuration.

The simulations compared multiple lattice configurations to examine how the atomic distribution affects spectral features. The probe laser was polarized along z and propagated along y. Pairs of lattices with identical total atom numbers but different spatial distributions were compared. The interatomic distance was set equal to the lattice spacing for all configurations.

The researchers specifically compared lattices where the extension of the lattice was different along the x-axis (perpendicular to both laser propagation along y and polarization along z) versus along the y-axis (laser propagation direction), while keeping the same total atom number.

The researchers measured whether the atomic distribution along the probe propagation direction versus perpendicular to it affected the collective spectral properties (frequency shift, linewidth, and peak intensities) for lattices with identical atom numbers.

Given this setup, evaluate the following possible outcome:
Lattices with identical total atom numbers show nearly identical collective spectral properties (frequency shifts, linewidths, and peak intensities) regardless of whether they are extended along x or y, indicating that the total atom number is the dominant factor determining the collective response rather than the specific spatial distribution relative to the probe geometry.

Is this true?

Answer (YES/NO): NO